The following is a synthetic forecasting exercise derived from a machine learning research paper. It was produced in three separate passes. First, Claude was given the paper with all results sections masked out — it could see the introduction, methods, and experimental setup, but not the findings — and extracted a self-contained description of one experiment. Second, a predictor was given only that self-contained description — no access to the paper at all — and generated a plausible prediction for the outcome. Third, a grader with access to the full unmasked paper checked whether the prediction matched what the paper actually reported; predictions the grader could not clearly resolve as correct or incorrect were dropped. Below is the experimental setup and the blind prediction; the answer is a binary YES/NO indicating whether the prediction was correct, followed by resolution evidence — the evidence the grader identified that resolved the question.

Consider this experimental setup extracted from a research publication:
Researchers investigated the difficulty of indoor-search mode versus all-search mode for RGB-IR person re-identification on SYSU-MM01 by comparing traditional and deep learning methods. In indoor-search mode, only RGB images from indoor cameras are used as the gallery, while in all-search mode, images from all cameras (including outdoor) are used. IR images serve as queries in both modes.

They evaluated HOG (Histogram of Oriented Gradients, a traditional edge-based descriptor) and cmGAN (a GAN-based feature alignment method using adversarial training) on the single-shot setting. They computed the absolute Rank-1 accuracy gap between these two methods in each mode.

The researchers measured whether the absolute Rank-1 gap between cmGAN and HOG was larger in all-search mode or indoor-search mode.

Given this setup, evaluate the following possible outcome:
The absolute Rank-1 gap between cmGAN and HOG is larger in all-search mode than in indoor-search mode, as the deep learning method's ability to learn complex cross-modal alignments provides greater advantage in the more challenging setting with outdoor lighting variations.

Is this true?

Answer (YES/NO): NO